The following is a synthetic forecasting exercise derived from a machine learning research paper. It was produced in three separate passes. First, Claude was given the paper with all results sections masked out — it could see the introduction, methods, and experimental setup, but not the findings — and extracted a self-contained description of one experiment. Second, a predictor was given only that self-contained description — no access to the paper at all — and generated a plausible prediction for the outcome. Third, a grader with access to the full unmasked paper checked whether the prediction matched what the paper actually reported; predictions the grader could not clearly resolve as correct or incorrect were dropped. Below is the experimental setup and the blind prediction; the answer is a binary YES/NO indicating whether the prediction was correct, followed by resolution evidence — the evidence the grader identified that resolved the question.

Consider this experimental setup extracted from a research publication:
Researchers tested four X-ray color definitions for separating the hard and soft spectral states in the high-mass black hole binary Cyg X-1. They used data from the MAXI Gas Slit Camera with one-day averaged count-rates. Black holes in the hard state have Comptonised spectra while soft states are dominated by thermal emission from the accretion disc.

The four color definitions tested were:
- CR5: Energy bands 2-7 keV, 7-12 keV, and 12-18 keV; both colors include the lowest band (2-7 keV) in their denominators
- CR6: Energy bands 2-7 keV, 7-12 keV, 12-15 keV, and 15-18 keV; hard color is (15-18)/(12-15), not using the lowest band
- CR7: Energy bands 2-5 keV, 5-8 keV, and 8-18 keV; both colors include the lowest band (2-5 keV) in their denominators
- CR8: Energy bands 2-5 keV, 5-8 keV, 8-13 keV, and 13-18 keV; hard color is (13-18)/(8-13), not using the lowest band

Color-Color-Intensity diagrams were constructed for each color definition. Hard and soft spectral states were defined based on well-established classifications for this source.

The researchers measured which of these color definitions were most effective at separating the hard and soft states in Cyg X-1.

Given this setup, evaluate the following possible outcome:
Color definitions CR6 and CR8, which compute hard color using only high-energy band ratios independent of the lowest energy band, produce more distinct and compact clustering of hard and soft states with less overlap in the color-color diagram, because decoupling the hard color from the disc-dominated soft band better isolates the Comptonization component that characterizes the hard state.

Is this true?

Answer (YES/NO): NO